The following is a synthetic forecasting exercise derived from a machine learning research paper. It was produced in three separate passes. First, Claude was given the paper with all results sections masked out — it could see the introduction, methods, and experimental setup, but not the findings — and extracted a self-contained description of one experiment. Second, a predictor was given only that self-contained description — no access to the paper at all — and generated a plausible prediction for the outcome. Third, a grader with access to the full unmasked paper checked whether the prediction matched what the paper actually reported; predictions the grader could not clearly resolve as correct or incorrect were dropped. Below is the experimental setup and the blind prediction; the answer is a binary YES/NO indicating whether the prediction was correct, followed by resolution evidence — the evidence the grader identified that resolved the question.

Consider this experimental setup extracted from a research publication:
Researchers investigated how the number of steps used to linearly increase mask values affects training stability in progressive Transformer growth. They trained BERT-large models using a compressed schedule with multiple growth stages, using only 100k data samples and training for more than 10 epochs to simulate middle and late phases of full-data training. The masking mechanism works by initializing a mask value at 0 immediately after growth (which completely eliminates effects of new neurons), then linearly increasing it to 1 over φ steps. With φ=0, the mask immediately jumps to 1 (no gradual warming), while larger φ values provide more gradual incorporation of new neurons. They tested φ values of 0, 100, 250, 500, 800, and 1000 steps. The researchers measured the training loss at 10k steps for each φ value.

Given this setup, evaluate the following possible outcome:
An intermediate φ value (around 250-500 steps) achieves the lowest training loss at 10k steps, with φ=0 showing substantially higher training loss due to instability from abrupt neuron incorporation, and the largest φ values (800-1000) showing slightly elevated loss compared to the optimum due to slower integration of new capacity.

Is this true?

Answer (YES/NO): NO